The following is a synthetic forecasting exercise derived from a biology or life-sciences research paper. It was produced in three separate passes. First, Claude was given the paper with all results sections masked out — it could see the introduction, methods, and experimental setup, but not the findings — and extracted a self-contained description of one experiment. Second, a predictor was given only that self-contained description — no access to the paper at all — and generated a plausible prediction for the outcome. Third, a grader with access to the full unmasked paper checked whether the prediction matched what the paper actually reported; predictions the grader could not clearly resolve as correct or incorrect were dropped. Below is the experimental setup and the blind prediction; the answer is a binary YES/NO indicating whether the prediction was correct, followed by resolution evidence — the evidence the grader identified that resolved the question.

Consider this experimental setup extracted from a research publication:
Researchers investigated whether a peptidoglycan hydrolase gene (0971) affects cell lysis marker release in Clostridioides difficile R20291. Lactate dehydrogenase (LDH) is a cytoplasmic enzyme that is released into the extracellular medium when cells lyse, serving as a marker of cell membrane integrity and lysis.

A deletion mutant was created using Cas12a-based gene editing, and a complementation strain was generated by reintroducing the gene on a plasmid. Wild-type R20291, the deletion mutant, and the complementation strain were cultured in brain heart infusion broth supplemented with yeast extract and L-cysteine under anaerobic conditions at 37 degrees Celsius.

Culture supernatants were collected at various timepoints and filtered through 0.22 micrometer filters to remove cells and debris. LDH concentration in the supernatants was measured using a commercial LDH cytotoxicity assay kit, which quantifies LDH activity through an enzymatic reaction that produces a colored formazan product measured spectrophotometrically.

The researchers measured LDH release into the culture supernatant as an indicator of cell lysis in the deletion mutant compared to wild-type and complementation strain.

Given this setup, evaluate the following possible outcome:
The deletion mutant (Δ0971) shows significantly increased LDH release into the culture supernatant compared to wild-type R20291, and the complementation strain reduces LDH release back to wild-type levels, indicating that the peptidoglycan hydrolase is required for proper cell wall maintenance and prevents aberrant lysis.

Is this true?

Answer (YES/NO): NO